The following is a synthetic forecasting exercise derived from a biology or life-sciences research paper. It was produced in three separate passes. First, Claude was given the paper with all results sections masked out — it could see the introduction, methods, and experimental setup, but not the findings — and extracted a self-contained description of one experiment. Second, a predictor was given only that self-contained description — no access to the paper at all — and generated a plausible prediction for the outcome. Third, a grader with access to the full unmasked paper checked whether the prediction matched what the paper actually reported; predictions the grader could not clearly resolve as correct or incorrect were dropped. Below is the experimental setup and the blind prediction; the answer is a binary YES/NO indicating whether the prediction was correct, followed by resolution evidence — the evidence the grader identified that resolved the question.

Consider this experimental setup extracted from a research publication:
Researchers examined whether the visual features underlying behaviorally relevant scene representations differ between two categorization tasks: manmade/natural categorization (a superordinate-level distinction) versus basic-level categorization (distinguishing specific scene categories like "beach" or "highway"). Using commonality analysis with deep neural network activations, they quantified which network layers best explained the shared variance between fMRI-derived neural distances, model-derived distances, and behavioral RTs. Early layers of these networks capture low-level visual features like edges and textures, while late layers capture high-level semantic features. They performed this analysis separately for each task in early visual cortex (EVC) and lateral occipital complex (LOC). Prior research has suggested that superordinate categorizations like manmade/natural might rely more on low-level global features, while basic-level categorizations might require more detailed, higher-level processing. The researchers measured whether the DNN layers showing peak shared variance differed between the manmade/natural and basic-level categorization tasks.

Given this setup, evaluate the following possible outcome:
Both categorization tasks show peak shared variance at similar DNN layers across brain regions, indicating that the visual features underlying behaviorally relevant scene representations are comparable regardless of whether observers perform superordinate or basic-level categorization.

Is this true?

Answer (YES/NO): YES